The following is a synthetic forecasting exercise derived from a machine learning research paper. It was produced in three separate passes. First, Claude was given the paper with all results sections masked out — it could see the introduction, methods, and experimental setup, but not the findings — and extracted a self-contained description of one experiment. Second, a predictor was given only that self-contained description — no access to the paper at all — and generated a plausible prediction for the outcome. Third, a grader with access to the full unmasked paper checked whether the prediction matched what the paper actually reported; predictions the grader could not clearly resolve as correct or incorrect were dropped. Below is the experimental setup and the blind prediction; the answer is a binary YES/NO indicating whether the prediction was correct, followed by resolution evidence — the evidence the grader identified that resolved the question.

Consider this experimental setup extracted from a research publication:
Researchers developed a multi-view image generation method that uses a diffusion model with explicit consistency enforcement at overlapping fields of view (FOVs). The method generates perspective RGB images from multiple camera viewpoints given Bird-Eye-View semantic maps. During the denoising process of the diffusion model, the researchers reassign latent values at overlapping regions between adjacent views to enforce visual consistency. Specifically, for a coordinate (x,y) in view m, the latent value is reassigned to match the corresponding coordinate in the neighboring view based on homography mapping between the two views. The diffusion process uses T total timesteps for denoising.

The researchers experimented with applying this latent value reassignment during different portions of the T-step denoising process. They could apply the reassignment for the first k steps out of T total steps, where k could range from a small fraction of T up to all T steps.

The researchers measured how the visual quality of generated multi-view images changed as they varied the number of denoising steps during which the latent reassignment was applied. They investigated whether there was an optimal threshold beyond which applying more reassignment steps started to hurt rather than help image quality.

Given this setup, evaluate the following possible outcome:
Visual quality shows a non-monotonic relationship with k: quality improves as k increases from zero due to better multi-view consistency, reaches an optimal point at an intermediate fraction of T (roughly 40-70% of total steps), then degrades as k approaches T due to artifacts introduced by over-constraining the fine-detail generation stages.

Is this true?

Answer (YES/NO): YES